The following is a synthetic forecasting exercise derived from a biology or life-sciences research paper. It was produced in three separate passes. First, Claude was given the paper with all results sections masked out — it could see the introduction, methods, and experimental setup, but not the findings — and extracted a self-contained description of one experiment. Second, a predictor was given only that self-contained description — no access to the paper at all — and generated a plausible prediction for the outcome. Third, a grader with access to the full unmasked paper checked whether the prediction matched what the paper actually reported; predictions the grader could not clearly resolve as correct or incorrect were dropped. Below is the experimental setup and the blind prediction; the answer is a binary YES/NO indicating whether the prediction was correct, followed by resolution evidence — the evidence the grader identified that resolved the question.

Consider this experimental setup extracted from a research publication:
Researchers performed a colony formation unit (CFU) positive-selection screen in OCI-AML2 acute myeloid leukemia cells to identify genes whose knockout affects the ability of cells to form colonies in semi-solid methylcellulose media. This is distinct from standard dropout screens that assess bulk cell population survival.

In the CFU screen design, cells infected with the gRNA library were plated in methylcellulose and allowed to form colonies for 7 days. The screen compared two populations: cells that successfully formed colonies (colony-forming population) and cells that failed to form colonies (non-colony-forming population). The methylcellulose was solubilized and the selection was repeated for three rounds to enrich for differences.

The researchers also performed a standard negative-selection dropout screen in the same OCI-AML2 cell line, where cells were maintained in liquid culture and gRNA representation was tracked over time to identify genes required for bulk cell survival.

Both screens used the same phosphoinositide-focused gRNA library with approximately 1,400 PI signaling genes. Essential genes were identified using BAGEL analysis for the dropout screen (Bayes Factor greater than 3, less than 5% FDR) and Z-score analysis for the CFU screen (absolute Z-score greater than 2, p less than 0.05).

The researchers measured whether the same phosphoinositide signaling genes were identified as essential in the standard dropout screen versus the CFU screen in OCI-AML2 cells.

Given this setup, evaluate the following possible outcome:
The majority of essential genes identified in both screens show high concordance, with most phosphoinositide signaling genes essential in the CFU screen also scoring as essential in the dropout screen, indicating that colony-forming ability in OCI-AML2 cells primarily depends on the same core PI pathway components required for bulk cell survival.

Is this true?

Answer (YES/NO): NO